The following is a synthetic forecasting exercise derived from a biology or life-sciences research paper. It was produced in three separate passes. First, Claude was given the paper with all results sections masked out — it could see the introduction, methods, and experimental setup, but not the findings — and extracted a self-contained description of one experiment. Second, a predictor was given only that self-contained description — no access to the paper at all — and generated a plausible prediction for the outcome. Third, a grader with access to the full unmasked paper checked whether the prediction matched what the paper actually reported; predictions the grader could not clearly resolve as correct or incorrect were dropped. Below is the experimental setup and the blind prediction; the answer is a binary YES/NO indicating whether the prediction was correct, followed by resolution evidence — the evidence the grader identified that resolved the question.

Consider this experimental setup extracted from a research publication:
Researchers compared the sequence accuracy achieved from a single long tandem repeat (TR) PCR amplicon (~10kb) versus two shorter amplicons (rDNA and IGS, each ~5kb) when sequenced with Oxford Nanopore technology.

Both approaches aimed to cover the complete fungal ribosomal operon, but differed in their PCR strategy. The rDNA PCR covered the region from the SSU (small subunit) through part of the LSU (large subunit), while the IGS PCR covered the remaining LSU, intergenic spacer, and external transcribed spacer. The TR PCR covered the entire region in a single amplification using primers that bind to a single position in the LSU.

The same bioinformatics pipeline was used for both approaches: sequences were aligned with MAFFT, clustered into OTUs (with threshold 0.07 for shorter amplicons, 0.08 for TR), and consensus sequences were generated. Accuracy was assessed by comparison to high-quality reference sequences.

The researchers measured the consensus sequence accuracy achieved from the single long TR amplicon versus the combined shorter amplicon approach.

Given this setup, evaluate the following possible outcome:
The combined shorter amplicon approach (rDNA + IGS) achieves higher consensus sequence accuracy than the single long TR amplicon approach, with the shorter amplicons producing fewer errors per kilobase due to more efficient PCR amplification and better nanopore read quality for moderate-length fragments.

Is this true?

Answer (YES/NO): YES